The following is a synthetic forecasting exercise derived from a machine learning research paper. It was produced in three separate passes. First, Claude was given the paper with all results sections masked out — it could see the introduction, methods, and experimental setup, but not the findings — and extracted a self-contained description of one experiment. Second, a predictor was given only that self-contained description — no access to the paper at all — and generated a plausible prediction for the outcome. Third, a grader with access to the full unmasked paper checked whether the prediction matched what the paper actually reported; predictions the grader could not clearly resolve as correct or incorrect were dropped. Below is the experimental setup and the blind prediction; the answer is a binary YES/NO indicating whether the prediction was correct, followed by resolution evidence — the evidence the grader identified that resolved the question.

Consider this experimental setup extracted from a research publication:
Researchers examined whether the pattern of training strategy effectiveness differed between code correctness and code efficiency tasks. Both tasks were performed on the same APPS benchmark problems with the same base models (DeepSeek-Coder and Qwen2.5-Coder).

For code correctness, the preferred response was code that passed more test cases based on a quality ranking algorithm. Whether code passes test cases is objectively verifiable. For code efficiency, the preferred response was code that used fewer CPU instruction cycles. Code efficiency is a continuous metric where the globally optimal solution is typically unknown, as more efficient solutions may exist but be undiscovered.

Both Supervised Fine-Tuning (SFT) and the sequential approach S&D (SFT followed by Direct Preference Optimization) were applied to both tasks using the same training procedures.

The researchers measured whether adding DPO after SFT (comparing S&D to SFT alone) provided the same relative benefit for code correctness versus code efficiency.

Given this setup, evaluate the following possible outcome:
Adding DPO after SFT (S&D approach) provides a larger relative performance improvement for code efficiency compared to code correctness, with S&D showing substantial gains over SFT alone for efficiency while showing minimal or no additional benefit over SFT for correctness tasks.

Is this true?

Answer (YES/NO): YES